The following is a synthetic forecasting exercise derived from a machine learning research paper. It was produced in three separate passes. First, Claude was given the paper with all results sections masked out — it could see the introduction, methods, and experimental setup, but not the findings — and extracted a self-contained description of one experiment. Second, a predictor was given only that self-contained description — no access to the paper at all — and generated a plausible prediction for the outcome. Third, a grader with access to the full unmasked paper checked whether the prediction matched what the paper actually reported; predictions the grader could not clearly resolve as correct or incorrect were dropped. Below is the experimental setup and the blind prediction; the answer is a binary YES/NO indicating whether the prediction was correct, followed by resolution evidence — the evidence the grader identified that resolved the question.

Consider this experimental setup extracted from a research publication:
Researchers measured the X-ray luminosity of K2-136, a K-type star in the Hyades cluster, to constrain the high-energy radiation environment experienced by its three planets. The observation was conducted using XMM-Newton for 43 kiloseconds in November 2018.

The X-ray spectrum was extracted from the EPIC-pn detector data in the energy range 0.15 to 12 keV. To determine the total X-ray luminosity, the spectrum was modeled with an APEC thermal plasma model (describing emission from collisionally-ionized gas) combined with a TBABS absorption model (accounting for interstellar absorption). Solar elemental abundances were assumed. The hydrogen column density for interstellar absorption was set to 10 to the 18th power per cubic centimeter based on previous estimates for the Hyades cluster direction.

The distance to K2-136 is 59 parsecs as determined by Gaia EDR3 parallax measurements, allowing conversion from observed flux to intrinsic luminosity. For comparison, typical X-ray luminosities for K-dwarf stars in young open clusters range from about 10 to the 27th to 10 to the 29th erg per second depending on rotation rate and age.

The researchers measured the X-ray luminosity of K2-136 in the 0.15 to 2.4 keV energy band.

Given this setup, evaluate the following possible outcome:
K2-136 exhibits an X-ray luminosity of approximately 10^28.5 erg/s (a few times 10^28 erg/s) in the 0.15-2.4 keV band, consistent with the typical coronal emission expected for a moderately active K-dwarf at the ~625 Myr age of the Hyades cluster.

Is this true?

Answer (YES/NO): NO